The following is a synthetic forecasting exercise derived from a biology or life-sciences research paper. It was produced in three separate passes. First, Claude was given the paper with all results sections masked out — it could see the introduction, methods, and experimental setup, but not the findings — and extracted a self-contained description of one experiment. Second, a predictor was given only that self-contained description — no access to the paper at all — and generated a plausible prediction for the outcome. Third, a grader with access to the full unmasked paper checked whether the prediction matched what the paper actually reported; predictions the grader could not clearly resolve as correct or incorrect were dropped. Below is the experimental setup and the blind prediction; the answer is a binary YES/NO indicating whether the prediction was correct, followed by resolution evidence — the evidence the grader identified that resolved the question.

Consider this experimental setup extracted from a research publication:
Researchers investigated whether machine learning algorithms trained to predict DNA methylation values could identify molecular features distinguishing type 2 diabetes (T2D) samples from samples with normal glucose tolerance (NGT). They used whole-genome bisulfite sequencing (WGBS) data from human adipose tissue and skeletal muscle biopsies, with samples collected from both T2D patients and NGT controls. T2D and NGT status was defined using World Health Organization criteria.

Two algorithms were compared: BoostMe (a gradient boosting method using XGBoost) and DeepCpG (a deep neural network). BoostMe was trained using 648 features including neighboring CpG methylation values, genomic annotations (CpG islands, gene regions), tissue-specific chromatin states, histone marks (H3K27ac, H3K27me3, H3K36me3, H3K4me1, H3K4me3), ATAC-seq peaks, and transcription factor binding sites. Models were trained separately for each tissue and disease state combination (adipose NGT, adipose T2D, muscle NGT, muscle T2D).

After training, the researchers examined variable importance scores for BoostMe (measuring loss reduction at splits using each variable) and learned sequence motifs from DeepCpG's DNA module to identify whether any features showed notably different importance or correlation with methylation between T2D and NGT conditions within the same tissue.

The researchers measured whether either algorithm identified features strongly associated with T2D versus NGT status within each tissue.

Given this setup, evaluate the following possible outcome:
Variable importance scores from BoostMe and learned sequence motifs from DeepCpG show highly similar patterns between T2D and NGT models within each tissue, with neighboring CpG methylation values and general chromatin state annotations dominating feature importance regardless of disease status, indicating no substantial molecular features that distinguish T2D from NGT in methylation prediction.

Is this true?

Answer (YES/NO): YES